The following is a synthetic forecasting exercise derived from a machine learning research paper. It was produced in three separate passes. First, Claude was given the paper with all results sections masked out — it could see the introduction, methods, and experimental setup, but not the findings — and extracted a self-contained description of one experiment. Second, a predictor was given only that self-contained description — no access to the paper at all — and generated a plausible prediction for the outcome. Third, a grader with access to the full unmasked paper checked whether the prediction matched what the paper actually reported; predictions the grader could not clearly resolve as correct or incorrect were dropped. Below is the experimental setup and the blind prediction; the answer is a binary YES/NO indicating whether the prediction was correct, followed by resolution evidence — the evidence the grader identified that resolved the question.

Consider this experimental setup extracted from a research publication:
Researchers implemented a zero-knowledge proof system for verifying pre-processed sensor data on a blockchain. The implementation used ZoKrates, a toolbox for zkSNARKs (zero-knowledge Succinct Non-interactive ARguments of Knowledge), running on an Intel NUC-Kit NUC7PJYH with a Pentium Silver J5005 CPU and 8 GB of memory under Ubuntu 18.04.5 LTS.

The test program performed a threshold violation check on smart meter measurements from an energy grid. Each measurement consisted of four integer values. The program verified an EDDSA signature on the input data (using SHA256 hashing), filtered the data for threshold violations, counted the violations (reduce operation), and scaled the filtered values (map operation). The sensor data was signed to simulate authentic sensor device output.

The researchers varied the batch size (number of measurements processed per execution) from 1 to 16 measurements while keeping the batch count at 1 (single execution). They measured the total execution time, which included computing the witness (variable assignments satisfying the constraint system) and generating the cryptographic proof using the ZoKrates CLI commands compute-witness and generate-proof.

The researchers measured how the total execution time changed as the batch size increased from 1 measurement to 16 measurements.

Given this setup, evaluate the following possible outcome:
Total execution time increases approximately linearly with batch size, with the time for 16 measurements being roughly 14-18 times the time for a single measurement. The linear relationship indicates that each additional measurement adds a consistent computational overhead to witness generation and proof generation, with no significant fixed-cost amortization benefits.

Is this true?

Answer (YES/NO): NO